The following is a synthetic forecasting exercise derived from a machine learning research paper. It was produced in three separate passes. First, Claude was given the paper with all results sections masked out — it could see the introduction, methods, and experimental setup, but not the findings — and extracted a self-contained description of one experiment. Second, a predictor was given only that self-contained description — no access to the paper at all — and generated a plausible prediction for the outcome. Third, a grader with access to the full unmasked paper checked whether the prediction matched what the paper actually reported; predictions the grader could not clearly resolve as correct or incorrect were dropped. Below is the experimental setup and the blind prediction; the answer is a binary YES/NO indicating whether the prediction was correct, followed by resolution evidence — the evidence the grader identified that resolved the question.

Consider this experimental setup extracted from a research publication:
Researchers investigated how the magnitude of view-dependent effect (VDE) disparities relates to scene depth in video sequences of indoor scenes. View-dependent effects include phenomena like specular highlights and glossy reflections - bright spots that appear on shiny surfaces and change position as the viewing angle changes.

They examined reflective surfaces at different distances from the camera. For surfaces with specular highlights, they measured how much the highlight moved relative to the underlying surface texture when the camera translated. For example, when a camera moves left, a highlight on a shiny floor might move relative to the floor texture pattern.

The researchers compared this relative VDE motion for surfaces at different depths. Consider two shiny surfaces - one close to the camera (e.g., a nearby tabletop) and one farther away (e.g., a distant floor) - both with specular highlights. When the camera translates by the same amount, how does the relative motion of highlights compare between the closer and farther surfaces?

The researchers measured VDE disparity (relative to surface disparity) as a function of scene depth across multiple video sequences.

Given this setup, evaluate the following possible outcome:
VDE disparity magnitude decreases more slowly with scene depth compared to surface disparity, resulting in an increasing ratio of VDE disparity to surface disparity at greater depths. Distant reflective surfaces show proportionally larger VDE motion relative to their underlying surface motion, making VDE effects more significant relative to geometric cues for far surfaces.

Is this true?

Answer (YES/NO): NO